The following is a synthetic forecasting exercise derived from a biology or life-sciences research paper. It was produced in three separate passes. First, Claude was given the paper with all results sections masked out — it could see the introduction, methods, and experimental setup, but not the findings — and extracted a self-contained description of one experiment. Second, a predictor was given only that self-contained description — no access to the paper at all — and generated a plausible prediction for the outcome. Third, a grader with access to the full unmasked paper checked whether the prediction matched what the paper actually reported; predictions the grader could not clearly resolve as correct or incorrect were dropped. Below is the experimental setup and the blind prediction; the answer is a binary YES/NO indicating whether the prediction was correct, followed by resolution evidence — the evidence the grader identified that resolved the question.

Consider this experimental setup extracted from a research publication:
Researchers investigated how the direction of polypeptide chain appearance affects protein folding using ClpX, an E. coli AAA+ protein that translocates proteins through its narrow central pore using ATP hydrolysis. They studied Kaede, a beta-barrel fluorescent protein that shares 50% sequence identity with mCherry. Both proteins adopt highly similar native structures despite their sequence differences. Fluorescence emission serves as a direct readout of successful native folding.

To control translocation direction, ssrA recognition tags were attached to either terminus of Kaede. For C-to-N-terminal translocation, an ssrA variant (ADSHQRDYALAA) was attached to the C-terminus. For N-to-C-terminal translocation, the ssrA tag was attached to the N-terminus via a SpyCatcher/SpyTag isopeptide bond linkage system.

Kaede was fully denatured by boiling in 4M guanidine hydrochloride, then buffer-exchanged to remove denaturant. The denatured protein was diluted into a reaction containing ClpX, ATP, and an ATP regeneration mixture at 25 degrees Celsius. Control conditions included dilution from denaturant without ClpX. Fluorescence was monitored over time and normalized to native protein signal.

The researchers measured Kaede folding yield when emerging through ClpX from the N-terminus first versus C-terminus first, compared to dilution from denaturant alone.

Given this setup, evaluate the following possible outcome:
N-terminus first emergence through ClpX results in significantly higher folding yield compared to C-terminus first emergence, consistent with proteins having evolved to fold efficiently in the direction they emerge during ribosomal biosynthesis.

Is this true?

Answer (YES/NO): NO